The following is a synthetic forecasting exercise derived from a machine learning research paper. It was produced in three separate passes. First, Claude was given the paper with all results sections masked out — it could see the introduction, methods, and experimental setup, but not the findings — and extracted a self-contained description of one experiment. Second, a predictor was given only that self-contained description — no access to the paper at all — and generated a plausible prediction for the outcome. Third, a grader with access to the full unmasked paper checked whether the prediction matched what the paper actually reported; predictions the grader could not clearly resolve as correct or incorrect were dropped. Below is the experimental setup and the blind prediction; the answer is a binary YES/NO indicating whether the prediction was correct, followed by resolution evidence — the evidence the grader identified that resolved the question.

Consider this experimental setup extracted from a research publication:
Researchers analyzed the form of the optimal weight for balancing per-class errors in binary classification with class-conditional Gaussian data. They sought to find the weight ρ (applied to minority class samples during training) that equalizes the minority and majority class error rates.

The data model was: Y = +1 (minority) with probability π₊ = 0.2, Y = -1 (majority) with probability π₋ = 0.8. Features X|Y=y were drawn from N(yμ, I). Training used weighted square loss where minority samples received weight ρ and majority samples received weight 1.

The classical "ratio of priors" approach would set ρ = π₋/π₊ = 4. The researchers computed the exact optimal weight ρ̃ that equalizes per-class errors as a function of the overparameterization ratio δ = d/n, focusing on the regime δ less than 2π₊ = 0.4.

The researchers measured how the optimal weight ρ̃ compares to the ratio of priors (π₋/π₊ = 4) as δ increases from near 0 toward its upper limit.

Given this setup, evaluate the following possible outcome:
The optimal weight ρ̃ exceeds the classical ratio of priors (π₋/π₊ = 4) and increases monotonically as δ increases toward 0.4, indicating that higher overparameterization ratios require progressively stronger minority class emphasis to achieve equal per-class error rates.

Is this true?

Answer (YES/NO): YES